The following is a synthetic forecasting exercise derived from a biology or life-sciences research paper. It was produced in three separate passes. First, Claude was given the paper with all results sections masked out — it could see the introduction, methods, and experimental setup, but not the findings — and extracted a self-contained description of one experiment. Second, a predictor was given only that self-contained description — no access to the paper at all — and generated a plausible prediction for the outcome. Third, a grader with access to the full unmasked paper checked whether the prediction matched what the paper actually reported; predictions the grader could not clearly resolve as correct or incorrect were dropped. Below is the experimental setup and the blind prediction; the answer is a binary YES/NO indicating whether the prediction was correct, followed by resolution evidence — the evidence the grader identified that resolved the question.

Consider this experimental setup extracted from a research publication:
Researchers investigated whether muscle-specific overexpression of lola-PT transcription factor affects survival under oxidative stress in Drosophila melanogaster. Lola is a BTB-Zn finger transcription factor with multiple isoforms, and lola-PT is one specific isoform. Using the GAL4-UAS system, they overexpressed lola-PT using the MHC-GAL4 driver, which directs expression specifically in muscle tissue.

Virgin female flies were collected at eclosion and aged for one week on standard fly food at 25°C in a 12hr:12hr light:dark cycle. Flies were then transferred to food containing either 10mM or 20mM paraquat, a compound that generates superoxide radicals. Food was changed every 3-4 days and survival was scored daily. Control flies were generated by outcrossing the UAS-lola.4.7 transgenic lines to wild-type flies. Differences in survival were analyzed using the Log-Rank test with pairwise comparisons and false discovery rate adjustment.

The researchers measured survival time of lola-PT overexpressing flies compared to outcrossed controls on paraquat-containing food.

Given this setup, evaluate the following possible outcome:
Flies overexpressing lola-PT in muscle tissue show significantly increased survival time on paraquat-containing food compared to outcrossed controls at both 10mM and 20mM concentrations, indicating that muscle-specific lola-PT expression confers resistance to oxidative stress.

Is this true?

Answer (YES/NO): NO